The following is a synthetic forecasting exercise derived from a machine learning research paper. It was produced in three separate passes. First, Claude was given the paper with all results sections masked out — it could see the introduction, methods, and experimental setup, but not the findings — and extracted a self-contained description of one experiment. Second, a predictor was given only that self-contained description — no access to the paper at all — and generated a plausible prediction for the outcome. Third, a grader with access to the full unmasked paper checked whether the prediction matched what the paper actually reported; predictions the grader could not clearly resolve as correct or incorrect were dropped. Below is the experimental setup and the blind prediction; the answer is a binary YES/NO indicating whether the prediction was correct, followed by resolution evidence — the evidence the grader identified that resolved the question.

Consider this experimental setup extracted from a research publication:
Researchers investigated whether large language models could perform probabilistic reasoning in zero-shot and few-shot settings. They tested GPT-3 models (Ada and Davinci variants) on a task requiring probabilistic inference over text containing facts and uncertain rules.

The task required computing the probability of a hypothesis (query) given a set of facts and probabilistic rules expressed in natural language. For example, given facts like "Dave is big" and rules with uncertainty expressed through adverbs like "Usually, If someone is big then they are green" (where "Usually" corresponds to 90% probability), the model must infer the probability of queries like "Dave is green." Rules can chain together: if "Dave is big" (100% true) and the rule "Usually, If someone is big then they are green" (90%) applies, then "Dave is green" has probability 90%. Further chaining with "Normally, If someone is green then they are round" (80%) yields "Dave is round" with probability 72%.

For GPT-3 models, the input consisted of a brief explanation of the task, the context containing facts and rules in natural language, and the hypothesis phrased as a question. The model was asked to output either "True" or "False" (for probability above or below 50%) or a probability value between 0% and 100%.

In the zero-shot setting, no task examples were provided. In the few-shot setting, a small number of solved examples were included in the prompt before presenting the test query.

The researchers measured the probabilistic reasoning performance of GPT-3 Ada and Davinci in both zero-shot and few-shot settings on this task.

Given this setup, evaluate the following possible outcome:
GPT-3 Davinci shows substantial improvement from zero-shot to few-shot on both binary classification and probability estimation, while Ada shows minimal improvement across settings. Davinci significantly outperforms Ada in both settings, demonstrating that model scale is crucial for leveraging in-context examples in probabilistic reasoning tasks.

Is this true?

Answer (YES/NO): NO